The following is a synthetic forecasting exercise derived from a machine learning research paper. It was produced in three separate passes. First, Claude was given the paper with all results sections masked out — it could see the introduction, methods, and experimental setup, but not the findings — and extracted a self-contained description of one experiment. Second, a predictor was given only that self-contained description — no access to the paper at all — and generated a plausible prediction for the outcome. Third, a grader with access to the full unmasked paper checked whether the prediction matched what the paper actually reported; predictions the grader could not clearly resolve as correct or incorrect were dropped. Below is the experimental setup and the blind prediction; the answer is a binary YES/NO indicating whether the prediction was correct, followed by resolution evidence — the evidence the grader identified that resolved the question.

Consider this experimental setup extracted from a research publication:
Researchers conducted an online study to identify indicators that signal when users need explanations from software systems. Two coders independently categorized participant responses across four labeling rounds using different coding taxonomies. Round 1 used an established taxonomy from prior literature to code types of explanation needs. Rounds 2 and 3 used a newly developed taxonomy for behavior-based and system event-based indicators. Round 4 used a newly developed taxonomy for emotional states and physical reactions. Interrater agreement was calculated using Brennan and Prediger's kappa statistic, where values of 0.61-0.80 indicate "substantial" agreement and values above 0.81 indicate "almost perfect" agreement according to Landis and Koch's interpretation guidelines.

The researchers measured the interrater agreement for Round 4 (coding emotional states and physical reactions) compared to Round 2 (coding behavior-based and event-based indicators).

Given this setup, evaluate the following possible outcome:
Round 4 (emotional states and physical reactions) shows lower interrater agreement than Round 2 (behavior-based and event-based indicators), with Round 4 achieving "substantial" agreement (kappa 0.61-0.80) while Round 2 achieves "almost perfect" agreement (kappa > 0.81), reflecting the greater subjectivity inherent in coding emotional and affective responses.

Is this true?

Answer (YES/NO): NO